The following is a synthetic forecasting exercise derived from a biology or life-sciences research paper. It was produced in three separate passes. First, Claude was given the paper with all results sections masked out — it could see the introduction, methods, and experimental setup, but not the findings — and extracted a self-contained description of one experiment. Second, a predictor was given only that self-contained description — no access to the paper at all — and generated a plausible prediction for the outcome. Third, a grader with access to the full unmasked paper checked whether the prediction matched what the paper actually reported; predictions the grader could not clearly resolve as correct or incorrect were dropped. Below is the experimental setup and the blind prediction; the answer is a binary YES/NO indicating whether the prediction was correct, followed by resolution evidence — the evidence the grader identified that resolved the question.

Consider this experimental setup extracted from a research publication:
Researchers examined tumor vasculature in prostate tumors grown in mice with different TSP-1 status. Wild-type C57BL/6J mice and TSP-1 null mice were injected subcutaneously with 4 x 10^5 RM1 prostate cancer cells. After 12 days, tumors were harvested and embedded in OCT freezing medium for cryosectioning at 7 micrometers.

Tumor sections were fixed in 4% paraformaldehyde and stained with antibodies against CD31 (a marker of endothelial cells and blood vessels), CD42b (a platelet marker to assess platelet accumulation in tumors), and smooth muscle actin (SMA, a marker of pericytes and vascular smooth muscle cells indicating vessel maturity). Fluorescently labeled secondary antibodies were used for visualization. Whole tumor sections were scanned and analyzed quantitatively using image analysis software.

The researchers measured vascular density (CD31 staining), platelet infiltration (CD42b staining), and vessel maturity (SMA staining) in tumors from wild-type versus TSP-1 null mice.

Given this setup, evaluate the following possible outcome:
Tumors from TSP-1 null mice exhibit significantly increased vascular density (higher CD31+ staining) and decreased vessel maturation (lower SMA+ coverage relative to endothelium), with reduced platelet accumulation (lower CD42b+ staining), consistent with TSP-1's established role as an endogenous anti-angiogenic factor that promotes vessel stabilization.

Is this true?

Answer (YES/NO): NO